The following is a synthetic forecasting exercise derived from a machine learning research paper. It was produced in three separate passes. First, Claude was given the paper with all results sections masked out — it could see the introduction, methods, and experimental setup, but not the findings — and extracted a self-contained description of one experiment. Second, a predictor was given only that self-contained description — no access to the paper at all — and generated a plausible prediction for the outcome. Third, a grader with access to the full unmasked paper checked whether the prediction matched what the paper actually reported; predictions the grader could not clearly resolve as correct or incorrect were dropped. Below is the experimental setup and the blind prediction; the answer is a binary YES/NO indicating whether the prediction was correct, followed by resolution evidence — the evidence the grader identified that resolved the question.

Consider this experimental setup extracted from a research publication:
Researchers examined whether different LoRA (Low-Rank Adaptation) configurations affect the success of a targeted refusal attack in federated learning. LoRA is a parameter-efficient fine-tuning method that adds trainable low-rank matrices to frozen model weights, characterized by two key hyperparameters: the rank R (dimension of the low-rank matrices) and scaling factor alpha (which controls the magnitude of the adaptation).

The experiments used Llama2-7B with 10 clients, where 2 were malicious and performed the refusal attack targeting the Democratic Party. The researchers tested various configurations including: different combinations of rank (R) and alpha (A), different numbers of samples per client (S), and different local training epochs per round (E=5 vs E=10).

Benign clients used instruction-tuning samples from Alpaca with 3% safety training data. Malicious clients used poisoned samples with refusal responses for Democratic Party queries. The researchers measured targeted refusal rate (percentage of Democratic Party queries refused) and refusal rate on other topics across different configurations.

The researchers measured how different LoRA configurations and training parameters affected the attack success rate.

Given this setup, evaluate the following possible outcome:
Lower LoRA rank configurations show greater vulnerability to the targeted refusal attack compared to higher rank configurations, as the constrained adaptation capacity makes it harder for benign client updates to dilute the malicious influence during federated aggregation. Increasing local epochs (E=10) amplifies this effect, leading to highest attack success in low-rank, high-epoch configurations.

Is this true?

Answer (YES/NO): NO